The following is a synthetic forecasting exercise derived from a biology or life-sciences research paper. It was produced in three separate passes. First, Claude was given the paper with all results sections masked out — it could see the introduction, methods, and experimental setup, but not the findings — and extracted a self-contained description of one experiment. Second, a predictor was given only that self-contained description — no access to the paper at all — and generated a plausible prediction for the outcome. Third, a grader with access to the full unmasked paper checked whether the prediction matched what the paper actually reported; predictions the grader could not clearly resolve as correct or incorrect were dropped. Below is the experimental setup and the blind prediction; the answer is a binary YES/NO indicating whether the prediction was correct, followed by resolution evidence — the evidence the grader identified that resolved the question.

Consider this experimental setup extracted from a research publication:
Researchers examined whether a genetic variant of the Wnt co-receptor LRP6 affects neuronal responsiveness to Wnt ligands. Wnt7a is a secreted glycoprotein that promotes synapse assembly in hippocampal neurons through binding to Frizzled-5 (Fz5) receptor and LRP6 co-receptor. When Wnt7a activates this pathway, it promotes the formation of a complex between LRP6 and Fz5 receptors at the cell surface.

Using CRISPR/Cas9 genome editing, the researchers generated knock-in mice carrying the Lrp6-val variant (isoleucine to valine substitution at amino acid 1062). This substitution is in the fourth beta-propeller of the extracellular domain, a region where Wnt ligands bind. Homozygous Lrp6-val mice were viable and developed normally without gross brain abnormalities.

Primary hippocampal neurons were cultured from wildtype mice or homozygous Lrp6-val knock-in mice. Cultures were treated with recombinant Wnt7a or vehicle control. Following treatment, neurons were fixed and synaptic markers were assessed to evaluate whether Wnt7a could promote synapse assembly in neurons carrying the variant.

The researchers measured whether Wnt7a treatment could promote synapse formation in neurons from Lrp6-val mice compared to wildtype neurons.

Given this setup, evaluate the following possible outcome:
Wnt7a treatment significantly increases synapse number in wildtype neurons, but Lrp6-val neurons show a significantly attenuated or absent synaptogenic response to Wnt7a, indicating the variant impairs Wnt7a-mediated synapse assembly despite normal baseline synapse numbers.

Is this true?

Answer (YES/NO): YES